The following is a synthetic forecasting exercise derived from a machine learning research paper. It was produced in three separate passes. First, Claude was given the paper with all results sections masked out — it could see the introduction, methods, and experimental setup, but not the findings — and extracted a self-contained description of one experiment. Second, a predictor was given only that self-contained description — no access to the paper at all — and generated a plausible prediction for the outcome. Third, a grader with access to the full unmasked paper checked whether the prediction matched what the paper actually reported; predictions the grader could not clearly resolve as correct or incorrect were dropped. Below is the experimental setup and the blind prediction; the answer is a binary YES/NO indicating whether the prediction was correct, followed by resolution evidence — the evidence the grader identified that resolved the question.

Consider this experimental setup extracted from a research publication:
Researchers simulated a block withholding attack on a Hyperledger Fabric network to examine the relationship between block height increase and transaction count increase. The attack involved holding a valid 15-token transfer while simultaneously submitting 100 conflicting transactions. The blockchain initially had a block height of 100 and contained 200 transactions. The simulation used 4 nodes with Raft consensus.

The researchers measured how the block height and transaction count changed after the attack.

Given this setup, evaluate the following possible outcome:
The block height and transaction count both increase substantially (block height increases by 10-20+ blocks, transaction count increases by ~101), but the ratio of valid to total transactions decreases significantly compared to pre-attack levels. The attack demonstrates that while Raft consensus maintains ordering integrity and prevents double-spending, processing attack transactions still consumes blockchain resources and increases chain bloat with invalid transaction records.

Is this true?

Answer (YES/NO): NO